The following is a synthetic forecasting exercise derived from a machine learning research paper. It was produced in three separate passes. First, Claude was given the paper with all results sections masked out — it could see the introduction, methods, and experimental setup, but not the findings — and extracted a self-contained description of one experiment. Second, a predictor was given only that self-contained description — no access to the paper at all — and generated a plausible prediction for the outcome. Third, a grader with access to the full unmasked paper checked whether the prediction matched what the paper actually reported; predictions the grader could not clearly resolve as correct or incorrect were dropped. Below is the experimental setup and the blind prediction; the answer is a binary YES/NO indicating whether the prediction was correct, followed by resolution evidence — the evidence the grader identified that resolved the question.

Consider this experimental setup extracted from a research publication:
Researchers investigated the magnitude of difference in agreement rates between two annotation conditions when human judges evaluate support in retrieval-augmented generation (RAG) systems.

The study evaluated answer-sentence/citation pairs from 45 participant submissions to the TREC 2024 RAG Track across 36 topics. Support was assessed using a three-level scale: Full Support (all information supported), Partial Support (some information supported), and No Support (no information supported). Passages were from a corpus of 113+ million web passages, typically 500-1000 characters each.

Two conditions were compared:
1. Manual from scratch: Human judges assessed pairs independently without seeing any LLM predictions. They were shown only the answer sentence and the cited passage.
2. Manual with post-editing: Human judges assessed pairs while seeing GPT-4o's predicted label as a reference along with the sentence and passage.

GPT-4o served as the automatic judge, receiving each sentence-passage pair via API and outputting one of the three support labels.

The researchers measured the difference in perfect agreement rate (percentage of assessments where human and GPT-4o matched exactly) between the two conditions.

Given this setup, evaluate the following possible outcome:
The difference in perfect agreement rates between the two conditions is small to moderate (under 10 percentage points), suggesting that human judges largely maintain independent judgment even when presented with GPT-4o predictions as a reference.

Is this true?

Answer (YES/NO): NO